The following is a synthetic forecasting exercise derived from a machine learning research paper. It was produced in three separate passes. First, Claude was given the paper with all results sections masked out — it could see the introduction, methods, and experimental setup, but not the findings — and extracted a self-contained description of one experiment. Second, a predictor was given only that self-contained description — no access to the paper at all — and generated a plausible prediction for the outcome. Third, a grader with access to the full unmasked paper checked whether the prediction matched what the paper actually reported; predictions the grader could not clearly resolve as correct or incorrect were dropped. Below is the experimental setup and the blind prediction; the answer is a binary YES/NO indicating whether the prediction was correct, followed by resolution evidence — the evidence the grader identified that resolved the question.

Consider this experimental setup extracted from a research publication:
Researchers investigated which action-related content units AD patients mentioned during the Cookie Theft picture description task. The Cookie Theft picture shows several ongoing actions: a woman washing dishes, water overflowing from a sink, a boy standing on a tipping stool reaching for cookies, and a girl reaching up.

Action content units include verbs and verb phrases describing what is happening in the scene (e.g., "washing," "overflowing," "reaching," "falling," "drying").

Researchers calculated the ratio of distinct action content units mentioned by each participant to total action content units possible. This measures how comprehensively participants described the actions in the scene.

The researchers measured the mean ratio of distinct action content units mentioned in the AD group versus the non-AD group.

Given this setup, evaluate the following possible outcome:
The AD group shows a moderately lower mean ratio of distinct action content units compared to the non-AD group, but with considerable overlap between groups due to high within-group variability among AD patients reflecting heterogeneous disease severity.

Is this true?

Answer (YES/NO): NO